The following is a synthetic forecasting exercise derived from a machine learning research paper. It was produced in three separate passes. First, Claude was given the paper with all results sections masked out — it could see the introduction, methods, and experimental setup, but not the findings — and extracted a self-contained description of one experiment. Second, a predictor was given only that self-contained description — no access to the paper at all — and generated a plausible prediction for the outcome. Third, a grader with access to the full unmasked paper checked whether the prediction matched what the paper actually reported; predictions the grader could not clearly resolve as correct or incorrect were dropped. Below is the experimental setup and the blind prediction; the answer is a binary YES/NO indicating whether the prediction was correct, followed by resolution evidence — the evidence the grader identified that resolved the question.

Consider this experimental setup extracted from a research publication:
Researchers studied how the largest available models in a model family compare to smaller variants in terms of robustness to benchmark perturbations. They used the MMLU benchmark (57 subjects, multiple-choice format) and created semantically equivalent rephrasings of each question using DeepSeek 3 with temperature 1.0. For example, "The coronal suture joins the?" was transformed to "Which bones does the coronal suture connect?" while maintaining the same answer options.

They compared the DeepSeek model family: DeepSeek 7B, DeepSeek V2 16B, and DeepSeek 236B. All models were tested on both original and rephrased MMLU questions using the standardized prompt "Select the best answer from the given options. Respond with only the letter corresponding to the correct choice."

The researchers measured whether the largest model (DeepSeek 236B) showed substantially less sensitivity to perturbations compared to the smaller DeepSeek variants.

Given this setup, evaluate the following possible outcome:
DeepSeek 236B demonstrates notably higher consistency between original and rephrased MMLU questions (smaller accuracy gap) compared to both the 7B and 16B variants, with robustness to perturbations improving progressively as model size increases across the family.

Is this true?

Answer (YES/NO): NO